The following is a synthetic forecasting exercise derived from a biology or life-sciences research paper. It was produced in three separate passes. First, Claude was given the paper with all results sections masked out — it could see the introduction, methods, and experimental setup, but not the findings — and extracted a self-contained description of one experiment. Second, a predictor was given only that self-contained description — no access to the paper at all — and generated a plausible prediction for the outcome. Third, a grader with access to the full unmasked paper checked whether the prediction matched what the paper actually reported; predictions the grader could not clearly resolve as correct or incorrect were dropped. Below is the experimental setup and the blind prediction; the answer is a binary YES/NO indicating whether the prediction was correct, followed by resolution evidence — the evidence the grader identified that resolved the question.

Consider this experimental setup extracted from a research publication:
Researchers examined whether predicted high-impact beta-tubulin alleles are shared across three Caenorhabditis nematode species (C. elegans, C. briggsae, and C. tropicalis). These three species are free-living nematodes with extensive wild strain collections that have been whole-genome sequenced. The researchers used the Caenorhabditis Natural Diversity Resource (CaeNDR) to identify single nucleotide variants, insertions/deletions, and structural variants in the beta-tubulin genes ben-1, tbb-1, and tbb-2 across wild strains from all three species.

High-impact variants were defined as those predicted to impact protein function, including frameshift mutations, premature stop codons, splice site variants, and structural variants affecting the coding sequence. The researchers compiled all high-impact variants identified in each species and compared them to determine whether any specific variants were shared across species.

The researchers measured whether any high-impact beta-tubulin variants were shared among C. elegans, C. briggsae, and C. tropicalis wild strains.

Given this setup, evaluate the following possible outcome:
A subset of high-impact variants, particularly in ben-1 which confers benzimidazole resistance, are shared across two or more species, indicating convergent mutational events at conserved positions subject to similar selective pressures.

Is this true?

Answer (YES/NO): NO